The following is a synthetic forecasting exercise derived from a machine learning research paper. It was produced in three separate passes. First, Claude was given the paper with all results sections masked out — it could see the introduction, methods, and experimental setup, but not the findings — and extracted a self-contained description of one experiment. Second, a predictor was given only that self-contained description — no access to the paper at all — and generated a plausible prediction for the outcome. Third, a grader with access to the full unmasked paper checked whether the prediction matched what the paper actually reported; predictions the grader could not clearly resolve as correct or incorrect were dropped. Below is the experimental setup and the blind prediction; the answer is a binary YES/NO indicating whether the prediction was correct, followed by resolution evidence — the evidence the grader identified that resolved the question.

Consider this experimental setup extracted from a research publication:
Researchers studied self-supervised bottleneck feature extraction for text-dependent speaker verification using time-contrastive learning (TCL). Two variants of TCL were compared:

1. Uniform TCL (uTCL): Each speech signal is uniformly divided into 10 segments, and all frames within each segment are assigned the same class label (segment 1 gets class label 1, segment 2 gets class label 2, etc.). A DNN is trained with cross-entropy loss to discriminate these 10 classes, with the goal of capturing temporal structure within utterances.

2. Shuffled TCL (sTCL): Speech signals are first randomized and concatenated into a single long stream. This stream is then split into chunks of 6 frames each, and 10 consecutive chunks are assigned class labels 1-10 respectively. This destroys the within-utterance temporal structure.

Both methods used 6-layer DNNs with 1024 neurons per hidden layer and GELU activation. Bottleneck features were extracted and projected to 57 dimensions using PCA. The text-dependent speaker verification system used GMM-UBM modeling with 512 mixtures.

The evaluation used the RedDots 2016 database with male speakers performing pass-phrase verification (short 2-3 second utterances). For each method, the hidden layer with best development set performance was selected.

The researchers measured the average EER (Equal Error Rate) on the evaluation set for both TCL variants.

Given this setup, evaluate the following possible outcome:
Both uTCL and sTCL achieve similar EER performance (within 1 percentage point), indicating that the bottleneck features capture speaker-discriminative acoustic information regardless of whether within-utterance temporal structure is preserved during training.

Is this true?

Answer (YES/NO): NO